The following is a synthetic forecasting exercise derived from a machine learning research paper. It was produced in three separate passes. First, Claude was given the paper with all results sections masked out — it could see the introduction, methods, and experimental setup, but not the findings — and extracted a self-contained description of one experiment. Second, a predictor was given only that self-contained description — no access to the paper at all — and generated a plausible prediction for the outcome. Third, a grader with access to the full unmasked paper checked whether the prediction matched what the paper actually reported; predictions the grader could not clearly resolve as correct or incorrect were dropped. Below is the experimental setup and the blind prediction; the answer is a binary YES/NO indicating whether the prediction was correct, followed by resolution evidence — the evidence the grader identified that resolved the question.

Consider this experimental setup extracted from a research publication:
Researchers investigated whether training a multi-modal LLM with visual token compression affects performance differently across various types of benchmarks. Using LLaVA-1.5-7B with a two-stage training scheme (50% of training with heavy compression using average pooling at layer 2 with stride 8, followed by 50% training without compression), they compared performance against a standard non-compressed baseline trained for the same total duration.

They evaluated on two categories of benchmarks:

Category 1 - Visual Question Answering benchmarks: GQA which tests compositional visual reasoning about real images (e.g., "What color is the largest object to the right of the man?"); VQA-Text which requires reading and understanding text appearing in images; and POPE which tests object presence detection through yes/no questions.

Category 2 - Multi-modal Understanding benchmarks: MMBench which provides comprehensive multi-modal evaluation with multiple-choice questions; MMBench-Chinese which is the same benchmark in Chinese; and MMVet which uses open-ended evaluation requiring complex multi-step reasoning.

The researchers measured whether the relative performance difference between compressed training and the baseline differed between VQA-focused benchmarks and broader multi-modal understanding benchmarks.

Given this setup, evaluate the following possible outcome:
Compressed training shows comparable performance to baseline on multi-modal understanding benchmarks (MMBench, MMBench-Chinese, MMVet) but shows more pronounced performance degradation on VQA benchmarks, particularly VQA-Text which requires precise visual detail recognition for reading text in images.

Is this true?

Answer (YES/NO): NO